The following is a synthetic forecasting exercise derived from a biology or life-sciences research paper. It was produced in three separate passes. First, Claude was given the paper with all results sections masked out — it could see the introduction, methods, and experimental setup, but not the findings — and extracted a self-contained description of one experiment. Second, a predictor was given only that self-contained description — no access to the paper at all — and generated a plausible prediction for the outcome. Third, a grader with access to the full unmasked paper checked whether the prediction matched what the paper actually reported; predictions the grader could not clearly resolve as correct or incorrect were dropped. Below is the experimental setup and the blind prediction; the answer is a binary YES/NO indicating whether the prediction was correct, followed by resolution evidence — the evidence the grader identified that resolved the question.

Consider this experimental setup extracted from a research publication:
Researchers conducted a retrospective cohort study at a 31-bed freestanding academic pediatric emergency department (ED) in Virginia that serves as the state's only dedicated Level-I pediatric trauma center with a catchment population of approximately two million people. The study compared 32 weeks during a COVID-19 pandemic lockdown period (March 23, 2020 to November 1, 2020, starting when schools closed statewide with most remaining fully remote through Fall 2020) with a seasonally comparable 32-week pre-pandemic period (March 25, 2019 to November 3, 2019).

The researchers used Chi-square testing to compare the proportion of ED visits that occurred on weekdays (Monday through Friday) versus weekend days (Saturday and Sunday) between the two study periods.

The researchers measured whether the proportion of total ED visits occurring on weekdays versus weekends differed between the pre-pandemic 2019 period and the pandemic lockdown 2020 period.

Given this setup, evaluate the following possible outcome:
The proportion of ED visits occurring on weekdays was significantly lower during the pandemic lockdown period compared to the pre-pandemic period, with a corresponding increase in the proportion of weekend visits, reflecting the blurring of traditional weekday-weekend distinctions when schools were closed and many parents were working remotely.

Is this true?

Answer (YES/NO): NO